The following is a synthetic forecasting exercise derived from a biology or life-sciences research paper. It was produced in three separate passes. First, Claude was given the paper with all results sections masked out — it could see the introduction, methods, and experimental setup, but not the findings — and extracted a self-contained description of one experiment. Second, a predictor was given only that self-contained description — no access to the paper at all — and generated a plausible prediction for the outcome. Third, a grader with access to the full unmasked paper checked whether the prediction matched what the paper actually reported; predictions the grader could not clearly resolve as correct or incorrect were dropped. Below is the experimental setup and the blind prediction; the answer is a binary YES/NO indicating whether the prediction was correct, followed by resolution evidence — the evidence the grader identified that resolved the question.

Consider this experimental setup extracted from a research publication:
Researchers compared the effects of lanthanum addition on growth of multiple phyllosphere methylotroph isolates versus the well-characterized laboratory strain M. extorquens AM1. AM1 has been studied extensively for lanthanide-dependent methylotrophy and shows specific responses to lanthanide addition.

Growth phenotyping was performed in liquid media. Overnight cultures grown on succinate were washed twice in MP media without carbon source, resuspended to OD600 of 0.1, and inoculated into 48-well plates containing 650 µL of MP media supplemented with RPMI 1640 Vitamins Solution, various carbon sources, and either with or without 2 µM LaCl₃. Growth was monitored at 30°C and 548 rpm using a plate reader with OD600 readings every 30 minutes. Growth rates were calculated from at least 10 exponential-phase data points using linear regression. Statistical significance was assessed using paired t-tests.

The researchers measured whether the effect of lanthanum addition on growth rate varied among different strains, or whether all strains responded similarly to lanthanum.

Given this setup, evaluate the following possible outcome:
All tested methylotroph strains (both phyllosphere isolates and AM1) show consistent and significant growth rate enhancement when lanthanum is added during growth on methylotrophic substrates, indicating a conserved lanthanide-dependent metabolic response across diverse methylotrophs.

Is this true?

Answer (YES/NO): NO